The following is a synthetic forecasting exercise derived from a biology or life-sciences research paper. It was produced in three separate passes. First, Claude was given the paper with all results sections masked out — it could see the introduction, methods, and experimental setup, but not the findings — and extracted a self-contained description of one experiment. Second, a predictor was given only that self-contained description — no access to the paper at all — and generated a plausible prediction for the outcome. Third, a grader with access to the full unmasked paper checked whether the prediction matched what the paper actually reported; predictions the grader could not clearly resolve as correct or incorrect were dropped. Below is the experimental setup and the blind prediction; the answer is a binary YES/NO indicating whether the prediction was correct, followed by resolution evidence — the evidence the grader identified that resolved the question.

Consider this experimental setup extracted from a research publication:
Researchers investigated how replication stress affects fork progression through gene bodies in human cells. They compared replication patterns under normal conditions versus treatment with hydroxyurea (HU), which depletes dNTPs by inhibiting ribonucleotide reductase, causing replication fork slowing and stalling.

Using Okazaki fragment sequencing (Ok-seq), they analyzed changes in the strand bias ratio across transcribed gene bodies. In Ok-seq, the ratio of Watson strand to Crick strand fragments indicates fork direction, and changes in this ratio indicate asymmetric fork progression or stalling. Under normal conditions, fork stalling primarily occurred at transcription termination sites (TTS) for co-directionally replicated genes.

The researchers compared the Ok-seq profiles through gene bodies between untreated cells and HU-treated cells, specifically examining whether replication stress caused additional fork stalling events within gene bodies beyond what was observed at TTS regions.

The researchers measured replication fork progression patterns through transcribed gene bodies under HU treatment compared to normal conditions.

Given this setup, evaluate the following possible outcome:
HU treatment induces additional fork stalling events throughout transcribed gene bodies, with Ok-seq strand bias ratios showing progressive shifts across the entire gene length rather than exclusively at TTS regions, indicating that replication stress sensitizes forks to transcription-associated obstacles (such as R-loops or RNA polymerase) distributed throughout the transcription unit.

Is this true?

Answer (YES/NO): YES